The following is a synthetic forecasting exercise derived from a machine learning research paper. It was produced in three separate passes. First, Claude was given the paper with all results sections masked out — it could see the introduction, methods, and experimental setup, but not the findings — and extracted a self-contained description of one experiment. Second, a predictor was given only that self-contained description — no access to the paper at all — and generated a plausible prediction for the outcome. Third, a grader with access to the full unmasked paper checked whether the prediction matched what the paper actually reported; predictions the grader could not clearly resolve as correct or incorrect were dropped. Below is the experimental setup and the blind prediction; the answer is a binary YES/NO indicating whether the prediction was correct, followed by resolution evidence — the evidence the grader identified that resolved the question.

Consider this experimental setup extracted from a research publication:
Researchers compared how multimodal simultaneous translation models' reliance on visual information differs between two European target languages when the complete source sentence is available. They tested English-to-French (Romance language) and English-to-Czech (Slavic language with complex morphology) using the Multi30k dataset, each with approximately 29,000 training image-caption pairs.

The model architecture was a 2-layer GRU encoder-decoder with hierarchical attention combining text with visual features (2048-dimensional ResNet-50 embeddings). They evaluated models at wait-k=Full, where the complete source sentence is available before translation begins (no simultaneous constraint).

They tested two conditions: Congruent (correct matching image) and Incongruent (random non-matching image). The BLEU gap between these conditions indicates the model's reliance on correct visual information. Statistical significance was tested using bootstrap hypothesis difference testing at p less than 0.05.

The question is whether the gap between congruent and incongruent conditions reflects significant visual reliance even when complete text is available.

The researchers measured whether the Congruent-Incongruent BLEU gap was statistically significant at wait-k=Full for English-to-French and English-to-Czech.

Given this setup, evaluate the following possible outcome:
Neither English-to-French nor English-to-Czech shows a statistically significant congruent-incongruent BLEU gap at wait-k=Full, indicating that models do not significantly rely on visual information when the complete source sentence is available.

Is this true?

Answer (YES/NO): NO